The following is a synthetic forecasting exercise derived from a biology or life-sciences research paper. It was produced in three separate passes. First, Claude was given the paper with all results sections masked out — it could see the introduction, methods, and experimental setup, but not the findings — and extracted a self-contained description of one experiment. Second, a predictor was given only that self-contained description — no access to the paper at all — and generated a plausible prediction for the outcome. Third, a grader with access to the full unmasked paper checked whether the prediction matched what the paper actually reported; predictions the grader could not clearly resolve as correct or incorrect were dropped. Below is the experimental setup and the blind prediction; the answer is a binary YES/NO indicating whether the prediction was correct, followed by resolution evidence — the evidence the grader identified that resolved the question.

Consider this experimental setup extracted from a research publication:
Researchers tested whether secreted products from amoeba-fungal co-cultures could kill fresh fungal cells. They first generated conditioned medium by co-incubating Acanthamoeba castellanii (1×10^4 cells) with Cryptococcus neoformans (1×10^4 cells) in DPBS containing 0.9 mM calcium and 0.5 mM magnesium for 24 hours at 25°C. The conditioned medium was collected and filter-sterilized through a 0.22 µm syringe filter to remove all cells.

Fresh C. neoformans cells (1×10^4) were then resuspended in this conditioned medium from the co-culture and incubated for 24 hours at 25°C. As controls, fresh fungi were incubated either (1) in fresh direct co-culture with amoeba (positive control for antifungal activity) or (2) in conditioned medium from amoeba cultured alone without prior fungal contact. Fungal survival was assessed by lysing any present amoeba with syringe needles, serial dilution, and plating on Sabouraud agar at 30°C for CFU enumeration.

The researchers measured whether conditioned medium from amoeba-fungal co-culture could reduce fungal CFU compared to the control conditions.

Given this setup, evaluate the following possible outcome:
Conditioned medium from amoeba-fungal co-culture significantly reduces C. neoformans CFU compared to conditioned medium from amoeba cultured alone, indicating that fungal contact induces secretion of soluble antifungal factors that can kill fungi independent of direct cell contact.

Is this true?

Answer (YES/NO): NO